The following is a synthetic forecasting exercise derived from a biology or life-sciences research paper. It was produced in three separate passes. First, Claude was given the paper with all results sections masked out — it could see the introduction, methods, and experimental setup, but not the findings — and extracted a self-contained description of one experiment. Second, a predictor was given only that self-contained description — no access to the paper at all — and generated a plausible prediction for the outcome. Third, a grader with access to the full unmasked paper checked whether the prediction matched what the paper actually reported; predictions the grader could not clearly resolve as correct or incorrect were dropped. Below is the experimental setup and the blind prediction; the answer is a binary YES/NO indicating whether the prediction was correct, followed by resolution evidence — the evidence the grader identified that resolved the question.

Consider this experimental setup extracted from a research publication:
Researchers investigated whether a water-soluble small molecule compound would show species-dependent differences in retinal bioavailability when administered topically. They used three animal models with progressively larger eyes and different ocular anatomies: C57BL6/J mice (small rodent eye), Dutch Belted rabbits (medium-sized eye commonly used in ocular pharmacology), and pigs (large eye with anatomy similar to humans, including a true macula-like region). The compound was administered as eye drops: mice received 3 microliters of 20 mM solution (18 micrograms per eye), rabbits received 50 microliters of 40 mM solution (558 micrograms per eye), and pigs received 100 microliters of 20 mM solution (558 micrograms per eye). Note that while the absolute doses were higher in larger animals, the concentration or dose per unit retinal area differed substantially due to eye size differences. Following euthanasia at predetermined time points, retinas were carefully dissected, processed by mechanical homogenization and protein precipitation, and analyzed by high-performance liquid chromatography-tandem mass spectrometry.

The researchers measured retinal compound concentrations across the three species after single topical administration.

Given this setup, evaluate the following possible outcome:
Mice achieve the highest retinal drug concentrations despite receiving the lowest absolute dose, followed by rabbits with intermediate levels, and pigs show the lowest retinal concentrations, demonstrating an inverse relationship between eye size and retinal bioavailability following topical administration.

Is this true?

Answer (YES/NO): YES